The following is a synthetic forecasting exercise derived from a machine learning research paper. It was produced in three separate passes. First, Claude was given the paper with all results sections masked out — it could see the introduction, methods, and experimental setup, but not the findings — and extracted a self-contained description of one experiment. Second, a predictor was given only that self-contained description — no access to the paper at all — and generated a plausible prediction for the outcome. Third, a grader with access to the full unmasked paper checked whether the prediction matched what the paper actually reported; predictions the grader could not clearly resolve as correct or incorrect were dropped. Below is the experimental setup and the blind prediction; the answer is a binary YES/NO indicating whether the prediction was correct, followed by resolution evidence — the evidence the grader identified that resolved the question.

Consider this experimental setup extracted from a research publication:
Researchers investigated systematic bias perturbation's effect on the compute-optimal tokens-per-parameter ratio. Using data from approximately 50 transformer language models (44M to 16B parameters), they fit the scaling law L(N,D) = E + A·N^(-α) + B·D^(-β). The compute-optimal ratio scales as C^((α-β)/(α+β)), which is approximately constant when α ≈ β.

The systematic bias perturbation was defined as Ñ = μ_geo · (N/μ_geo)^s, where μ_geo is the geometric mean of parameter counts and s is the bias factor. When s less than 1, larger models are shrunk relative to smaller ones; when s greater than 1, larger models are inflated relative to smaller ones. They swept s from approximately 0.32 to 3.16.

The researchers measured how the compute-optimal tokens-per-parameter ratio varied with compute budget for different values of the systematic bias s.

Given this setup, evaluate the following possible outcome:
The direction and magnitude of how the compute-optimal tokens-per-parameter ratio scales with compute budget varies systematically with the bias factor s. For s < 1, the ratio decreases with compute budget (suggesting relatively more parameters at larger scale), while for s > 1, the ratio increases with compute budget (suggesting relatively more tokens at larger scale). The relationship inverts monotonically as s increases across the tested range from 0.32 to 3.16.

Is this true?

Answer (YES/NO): NO